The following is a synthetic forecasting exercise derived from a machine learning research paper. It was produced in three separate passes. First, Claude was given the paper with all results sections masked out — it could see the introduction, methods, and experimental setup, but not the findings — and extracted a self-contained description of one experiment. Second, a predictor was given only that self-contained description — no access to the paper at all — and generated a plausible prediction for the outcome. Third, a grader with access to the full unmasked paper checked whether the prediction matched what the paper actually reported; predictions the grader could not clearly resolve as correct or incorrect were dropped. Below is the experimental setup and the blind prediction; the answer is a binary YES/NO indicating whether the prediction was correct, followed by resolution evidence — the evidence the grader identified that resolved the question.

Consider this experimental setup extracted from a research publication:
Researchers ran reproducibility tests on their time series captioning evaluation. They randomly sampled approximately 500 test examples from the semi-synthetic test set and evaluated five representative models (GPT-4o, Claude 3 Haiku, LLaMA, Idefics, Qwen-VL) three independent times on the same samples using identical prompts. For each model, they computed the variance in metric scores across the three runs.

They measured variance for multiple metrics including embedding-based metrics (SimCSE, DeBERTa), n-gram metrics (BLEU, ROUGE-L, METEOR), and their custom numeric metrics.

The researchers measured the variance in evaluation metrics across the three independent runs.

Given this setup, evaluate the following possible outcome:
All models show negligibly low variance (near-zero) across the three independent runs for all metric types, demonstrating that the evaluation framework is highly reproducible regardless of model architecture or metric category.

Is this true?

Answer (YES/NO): NO